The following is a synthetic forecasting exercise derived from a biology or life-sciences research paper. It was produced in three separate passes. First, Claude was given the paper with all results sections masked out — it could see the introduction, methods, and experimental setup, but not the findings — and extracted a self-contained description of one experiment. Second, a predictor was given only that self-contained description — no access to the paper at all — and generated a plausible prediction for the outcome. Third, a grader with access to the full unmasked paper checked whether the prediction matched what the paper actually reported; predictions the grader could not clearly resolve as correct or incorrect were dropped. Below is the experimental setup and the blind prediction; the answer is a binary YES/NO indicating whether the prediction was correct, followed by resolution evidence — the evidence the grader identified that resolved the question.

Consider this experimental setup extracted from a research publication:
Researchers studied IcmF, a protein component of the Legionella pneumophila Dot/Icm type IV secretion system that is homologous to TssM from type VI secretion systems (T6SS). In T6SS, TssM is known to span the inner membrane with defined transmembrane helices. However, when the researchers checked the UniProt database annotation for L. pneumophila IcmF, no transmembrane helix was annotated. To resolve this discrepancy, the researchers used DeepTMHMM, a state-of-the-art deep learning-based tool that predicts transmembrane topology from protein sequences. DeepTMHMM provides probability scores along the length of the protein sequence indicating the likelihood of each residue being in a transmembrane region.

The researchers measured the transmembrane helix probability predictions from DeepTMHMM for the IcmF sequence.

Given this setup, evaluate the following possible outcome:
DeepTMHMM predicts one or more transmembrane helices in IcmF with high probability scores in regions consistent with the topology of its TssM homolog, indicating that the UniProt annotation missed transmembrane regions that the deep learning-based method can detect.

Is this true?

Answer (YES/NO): YES